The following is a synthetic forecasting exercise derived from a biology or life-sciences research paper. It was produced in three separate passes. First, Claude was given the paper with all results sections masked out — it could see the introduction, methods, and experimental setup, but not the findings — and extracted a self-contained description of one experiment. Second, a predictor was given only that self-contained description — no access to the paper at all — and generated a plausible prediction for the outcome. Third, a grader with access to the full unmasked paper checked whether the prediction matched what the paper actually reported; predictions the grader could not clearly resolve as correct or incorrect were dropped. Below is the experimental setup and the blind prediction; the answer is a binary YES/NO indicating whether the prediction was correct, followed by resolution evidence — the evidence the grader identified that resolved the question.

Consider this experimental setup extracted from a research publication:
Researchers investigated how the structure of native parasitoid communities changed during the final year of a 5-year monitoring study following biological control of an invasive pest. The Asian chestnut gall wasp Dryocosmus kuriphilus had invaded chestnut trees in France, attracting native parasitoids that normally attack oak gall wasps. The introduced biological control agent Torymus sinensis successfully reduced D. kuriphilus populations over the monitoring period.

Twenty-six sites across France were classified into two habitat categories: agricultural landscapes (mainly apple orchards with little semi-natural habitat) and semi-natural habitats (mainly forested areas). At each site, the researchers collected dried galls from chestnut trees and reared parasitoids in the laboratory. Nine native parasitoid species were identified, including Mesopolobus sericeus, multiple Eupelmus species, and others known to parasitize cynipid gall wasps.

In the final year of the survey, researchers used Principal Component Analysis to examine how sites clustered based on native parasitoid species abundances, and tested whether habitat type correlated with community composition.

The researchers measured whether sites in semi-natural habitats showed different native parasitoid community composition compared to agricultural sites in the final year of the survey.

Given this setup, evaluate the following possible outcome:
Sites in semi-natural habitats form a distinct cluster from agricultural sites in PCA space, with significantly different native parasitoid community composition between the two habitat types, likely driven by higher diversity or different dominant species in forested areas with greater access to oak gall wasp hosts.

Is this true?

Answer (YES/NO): YES